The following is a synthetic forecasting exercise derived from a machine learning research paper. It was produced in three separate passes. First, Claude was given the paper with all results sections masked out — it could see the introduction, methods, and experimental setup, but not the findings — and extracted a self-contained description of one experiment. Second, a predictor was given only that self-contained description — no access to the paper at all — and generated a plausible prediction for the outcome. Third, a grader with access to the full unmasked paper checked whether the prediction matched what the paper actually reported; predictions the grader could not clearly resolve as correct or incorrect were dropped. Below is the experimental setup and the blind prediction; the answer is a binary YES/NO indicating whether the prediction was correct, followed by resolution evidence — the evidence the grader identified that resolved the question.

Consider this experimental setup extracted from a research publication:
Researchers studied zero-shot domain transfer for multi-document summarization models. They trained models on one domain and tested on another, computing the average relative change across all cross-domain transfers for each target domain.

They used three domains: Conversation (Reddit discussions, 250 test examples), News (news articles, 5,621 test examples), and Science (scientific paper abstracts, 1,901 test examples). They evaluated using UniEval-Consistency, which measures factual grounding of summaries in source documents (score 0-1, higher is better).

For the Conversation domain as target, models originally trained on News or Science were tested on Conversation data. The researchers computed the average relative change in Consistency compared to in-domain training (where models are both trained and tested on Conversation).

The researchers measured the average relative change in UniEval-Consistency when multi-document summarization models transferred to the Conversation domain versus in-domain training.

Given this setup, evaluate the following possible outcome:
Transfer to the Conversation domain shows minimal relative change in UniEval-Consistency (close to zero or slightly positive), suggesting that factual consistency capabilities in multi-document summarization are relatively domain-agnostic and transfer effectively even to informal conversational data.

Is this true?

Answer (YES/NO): NO